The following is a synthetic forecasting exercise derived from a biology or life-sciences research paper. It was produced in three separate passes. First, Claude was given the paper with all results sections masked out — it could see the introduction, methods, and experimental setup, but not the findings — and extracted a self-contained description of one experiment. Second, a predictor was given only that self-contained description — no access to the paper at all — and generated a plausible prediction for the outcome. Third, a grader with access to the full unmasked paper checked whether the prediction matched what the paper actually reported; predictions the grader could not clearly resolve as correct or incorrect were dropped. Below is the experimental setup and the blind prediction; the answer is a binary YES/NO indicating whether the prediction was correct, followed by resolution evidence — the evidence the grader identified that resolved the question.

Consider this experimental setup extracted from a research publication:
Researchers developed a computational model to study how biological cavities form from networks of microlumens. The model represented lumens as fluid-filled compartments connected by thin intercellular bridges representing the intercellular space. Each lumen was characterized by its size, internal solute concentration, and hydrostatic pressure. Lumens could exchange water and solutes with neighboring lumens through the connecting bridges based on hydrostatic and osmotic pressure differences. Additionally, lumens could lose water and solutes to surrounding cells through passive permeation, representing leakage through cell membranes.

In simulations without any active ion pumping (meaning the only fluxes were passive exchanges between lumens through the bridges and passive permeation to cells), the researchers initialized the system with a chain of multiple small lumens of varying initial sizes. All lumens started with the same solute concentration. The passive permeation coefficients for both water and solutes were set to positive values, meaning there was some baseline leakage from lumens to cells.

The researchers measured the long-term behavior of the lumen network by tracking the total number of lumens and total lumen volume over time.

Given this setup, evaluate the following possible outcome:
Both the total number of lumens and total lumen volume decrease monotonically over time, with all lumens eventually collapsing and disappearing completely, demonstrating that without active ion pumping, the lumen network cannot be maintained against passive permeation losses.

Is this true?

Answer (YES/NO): NO